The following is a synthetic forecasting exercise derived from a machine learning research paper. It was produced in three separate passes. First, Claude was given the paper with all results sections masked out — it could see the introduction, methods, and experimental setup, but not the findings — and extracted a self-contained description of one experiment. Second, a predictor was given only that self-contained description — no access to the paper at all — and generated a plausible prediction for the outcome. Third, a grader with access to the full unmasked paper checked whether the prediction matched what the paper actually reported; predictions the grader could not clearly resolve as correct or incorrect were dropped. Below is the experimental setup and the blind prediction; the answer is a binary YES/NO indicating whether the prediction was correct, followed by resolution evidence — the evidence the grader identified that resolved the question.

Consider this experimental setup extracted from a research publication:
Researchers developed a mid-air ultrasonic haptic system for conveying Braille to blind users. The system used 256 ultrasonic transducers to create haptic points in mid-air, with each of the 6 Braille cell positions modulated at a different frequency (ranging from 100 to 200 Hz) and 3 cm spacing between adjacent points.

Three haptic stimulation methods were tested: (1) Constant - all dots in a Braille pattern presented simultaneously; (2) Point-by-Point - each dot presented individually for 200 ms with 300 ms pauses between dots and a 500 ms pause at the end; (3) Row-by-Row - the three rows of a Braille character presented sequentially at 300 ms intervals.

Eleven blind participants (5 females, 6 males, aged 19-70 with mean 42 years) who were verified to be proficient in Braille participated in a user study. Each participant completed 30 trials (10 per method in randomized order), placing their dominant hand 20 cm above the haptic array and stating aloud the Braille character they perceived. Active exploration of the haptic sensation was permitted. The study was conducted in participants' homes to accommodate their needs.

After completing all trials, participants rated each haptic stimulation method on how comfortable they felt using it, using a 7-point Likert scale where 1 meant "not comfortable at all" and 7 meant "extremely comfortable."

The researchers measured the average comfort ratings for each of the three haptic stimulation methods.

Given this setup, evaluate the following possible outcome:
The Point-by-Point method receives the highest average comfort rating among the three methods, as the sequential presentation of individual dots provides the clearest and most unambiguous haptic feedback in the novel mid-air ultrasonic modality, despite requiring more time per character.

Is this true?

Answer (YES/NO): NO